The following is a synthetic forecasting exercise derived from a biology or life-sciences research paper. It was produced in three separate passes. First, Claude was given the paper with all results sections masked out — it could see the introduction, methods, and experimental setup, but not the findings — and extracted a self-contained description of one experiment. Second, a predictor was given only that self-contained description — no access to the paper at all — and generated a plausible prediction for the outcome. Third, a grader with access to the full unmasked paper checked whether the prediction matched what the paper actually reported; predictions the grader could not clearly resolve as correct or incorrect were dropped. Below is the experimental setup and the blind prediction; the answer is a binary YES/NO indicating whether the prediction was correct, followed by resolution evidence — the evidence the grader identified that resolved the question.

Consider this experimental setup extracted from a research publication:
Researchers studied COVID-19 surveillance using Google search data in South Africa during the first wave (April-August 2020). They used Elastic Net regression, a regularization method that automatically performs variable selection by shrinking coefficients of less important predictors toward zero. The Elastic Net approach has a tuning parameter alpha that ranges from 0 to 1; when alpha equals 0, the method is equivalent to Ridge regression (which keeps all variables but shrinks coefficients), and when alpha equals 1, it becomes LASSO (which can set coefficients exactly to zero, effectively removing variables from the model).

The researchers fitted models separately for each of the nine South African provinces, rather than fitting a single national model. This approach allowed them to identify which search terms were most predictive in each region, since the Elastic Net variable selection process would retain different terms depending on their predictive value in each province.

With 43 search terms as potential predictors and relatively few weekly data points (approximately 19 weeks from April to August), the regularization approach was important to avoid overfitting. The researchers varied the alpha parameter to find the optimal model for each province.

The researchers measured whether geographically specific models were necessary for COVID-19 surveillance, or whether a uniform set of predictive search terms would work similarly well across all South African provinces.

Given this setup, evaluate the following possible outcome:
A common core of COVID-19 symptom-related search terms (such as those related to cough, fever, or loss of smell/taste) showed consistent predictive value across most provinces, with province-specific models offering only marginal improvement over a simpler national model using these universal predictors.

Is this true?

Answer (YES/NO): NO